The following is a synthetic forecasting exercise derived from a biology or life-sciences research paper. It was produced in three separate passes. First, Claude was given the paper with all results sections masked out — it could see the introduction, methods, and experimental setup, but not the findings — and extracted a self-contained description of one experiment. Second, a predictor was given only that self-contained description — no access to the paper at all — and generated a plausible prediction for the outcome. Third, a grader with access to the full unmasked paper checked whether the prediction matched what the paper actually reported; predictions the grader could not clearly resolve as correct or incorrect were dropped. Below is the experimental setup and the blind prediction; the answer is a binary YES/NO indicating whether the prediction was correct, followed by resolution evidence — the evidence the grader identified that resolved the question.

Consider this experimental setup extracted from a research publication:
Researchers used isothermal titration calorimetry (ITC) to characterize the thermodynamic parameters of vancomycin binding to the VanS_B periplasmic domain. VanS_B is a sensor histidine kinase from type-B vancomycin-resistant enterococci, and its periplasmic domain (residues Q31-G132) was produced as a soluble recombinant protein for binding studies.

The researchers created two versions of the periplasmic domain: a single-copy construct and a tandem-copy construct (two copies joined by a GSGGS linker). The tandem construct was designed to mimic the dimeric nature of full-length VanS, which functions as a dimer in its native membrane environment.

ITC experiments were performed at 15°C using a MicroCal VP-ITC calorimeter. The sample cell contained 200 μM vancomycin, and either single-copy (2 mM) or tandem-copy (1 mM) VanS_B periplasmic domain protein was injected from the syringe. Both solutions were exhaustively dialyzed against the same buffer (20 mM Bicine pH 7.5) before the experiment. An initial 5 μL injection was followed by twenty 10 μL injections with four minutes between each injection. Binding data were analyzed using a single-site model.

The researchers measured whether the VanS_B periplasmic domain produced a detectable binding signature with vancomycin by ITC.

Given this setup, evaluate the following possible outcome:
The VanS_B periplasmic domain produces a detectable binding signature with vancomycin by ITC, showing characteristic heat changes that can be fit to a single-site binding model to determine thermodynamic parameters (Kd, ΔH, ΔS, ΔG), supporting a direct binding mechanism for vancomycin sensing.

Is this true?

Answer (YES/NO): YES